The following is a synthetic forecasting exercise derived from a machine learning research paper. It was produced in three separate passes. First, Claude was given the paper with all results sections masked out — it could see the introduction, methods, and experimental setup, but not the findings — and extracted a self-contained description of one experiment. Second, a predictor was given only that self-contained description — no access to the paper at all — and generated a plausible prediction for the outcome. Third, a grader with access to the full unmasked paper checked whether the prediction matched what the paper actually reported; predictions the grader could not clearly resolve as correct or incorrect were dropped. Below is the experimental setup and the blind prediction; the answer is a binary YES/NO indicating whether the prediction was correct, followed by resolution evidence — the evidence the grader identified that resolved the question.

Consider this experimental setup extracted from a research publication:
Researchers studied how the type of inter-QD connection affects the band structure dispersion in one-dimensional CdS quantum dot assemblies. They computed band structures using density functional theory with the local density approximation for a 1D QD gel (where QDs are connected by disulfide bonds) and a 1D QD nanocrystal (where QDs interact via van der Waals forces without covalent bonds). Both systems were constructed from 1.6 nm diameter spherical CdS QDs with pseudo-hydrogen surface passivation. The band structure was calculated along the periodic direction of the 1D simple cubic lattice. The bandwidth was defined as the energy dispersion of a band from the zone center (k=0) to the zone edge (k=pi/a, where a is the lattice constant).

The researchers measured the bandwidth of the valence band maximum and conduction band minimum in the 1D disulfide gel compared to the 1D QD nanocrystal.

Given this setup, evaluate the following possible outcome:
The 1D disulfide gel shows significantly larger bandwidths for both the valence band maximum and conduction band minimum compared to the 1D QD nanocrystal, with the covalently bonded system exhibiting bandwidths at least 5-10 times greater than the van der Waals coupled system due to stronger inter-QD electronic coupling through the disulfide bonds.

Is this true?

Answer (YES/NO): NO